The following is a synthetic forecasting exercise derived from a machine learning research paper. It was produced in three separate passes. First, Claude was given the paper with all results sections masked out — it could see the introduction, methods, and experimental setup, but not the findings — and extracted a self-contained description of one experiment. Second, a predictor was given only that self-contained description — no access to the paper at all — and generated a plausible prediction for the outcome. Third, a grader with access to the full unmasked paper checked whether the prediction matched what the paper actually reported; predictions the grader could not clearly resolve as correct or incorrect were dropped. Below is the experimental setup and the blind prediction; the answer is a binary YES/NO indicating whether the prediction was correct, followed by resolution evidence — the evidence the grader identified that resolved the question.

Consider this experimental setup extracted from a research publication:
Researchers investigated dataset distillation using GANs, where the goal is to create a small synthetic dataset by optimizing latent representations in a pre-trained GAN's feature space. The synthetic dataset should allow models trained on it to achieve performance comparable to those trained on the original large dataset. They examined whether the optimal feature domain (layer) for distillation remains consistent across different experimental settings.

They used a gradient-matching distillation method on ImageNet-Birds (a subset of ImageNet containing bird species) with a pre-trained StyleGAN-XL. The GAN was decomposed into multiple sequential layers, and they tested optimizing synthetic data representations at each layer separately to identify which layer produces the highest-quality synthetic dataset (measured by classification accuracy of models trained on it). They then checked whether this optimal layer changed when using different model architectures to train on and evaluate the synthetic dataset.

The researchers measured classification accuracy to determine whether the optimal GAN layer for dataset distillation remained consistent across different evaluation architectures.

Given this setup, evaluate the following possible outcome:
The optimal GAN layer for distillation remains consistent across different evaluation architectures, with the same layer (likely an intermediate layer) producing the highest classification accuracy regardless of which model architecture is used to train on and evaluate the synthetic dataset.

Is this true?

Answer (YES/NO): NO